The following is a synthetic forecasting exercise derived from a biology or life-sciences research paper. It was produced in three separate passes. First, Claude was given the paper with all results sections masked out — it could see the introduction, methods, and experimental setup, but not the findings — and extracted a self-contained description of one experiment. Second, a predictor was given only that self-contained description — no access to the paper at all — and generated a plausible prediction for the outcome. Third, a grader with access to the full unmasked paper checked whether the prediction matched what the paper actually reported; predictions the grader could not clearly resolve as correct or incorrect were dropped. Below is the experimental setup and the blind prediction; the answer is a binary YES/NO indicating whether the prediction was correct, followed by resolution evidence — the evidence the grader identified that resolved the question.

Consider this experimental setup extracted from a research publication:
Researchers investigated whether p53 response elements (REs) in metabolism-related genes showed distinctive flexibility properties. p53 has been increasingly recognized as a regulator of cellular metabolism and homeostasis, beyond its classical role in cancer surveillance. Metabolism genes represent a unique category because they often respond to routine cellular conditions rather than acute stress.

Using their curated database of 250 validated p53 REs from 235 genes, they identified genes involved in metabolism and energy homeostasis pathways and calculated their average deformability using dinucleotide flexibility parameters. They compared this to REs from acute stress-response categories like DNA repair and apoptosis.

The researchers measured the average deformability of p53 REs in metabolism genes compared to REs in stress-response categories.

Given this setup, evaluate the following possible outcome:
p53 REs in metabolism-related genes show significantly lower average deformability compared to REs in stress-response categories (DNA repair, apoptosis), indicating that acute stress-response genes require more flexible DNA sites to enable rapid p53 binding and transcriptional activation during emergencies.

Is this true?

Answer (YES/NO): NO